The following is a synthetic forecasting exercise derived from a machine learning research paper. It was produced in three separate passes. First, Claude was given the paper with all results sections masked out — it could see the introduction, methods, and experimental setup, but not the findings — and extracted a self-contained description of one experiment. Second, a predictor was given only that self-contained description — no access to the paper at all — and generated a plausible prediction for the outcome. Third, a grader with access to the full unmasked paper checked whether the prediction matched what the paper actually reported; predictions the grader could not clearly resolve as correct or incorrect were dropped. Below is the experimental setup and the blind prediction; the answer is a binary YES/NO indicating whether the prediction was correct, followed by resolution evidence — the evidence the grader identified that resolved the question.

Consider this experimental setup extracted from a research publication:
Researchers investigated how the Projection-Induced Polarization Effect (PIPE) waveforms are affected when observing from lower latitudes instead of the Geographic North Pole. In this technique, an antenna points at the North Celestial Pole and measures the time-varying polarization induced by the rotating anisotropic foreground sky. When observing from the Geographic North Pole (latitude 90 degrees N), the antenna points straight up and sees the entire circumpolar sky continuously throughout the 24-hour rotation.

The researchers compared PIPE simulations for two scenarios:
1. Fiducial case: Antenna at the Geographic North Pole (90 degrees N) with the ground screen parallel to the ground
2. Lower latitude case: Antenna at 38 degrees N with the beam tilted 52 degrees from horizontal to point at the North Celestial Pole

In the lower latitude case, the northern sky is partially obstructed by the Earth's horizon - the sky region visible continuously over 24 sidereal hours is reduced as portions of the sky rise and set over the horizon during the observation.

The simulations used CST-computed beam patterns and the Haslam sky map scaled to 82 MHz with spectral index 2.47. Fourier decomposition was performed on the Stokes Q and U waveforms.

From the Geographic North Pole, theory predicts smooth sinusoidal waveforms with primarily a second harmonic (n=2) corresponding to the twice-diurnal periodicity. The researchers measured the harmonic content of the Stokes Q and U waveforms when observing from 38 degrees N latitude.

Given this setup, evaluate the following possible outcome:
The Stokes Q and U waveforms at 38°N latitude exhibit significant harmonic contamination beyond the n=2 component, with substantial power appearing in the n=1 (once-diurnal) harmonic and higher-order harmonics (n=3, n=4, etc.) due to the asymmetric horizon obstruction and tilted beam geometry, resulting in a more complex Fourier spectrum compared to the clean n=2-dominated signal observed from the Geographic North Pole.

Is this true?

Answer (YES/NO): YES